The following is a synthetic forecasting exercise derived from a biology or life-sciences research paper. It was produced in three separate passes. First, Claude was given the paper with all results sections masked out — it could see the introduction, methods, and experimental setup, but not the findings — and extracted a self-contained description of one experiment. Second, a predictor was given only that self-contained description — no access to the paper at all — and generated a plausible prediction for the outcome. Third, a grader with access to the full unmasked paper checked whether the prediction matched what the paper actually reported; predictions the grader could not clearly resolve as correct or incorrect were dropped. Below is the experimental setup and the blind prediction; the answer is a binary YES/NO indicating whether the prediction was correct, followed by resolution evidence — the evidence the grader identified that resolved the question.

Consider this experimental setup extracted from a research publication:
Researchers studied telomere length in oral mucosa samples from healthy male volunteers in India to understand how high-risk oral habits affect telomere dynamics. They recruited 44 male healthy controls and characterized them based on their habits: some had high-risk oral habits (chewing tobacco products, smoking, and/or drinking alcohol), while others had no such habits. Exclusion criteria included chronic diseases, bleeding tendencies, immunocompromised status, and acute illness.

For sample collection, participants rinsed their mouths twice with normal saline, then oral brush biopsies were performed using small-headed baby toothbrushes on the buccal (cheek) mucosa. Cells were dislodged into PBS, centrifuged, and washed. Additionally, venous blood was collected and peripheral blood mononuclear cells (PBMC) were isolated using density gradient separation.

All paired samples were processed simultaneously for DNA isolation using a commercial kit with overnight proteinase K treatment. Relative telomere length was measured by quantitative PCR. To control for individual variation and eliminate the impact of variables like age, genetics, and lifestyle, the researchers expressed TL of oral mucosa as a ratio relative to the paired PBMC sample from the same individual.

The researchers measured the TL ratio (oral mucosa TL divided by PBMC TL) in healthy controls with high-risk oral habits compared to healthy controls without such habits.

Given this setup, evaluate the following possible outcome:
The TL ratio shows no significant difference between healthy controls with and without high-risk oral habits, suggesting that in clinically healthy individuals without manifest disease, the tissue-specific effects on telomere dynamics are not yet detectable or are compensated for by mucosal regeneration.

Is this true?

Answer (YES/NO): YES